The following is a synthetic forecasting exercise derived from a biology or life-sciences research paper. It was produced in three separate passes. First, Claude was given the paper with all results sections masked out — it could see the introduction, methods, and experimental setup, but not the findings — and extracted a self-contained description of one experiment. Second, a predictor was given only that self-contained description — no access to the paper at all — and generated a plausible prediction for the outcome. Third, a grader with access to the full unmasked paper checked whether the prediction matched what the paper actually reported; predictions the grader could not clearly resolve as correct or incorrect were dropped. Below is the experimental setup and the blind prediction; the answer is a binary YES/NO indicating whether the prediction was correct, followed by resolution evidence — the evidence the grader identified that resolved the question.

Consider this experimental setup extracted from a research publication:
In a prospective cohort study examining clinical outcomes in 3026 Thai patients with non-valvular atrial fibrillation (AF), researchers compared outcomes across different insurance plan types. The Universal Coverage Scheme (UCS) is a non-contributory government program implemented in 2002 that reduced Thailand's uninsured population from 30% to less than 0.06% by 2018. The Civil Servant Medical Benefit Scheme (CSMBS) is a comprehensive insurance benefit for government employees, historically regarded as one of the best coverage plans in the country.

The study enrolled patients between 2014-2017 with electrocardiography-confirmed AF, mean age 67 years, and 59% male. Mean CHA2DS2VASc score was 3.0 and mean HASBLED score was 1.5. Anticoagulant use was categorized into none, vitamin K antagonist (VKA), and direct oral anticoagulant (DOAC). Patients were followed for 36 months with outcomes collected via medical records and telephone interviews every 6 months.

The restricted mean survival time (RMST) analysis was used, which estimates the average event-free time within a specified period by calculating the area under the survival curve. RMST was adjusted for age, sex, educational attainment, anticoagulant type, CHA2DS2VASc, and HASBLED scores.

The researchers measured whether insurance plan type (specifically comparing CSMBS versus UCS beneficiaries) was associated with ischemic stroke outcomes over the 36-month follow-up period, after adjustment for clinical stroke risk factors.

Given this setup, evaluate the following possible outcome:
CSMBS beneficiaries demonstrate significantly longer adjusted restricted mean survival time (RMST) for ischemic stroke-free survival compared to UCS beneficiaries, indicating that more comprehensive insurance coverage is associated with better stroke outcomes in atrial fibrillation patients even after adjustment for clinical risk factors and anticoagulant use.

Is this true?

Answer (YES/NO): NO